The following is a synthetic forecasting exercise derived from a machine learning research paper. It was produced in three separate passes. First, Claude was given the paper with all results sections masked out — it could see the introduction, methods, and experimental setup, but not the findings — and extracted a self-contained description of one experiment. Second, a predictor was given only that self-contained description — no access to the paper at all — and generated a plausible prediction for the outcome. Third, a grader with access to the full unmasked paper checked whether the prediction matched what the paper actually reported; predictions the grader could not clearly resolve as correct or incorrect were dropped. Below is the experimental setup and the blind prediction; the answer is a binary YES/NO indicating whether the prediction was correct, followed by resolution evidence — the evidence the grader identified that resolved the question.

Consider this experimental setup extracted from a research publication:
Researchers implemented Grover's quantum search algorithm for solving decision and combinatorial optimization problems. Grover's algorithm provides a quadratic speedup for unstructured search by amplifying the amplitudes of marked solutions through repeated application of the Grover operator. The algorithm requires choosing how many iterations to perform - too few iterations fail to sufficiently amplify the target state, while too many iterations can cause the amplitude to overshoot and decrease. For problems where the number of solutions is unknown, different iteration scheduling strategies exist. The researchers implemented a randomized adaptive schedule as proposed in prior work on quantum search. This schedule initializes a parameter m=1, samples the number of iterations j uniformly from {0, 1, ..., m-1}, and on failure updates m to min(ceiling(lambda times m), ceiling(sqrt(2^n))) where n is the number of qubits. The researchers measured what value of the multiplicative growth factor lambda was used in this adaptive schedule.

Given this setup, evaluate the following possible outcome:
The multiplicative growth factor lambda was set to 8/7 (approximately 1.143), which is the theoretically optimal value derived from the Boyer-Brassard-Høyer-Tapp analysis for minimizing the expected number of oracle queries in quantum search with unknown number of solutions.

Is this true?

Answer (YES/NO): YES